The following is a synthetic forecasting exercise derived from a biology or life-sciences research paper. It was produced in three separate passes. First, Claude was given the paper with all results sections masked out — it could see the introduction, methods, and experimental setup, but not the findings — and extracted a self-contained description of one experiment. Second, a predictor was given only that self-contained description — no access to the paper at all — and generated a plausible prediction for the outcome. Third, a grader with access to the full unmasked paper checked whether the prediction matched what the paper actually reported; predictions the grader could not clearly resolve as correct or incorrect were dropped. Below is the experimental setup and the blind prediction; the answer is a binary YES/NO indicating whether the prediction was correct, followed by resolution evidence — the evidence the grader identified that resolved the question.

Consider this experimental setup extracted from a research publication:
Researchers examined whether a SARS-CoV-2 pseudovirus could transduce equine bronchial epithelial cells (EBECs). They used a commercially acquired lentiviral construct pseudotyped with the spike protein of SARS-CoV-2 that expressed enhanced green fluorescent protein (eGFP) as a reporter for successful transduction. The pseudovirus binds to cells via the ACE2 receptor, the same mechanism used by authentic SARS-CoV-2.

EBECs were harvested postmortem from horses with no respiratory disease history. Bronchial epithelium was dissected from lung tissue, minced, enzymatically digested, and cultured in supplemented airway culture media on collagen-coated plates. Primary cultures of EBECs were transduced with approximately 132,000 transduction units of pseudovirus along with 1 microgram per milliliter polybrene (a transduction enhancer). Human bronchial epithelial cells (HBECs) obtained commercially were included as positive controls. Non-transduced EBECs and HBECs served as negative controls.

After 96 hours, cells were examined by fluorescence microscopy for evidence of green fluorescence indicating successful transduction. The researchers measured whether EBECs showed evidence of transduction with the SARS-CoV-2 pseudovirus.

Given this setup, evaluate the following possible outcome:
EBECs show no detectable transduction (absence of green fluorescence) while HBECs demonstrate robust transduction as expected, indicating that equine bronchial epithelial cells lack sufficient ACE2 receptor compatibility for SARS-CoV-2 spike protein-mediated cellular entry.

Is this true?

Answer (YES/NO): NO